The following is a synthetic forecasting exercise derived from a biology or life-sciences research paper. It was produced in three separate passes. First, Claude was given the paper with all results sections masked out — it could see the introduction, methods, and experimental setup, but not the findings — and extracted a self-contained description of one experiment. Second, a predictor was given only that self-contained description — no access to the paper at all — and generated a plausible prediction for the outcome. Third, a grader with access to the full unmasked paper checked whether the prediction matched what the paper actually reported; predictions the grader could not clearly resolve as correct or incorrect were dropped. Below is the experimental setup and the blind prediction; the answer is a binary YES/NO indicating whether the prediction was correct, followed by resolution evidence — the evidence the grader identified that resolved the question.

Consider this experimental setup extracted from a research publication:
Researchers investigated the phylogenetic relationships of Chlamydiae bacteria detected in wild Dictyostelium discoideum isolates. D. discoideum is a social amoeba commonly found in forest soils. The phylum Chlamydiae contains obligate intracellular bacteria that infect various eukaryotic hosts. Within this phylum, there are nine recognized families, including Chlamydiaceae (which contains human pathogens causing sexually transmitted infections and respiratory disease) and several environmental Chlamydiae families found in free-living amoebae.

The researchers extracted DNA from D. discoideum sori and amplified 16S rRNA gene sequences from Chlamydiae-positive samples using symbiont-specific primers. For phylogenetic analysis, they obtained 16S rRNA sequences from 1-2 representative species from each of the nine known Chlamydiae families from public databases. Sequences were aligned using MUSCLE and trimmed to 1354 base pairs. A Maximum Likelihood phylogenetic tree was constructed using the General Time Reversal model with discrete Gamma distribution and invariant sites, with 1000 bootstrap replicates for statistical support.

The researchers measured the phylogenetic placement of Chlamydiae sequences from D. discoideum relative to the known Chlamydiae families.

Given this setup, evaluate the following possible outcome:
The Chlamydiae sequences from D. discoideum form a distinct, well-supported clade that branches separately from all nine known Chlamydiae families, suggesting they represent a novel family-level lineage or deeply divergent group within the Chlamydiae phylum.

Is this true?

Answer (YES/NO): YES